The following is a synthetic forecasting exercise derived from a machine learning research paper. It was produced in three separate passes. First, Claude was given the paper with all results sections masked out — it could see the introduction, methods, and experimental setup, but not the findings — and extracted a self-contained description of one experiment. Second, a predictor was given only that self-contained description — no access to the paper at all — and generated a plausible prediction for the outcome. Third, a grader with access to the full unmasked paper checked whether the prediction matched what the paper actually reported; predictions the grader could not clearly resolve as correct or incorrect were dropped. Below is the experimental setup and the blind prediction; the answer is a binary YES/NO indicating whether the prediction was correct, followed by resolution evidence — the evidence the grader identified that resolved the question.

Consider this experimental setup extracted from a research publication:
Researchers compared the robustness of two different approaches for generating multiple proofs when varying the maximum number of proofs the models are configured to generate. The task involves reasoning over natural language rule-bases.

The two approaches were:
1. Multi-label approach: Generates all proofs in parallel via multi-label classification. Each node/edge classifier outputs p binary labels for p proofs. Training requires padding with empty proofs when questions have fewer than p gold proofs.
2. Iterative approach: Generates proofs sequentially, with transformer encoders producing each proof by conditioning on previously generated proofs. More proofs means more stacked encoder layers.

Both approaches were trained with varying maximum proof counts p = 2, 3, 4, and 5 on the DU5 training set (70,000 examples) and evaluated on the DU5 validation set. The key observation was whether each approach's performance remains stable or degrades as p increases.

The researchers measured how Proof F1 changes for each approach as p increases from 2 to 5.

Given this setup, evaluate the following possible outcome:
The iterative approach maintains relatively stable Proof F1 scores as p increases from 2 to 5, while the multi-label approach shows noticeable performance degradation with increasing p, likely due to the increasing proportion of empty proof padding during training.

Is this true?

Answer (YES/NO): YES